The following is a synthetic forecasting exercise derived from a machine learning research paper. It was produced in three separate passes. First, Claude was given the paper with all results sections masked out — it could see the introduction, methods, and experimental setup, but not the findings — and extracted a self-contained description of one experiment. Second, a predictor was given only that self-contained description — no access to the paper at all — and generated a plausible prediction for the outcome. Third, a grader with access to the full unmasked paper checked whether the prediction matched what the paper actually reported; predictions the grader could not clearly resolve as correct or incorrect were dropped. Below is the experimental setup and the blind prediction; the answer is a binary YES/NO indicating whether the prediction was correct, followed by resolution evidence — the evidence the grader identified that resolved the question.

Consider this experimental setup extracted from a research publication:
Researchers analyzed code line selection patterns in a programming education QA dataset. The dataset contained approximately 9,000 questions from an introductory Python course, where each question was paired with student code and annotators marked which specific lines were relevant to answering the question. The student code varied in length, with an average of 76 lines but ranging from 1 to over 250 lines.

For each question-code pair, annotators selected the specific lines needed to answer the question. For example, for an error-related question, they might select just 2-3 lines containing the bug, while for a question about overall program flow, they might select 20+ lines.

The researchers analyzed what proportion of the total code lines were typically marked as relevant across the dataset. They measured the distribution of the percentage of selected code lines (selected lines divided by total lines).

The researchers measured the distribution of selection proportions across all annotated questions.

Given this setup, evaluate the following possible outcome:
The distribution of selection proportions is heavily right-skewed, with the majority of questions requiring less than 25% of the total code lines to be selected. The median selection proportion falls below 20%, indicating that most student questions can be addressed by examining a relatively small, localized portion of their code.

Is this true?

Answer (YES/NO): YES